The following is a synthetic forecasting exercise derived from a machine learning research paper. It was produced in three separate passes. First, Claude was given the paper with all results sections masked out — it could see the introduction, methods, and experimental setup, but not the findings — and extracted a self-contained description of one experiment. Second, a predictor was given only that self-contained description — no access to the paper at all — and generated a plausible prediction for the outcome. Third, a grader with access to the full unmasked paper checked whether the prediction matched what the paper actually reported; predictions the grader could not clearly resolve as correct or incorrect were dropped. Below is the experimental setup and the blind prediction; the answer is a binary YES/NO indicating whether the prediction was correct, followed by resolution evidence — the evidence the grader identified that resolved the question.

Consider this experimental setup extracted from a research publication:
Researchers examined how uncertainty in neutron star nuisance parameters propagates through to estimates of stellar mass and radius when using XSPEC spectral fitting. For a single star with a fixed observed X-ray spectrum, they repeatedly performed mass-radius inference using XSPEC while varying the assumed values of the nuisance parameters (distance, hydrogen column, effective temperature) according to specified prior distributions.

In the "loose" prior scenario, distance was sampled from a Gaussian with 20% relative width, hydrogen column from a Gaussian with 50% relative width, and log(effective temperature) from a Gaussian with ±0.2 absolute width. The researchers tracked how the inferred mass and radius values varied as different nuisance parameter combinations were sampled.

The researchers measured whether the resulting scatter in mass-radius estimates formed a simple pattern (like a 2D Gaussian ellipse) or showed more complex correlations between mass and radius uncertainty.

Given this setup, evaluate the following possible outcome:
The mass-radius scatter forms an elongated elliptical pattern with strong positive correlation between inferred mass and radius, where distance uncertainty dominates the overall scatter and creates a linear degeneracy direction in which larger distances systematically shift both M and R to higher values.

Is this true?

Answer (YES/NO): NO